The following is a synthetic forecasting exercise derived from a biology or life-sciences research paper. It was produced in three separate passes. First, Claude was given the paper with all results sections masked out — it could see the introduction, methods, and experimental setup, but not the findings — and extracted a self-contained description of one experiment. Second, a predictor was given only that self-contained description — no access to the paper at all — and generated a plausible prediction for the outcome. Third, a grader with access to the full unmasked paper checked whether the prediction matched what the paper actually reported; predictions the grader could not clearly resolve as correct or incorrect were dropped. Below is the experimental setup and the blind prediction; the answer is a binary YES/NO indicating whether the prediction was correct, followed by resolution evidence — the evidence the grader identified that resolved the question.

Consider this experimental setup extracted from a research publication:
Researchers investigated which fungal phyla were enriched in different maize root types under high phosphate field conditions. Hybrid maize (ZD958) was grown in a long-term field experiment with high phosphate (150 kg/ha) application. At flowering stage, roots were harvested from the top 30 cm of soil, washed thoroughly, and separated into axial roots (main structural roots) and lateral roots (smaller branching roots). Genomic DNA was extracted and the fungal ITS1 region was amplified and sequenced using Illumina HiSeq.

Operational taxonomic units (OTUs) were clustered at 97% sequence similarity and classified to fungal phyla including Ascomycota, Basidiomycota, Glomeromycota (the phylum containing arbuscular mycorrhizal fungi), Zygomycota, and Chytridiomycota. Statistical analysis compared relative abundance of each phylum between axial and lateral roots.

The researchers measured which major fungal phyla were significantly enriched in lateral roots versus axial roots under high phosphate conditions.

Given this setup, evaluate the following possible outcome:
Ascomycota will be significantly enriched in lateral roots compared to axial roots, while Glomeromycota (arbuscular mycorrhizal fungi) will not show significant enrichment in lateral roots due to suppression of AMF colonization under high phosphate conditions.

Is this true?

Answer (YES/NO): NO